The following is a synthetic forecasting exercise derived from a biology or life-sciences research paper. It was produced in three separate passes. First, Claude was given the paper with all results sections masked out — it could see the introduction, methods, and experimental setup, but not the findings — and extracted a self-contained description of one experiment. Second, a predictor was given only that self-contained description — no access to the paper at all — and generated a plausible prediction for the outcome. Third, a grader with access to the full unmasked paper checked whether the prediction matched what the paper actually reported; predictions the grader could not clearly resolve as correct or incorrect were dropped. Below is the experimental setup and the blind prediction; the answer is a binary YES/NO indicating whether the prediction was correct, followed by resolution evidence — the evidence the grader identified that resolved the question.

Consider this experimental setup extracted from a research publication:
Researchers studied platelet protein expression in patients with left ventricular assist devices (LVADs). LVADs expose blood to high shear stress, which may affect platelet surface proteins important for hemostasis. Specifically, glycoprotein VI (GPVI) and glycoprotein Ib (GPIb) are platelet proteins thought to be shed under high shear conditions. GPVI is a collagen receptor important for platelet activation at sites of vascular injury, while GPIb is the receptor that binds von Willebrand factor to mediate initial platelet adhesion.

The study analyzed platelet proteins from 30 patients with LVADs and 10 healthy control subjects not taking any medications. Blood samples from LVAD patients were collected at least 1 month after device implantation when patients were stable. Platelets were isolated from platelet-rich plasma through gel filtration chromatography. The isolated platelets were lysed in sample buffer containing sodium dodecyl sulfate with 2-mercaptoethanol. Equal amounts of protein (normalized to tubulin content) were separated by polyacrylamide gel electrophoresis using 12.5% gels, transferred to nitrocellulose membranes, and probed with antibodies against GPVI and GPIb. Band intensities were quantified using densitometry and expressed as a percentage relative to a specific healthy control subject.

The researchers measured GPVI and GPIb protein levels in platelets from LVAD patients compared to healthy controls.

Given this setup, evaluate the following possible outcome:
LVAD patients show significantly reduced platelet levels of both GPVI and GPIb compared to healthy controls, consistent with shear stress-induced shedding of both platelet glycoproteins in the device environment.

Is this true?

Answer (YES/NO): YES